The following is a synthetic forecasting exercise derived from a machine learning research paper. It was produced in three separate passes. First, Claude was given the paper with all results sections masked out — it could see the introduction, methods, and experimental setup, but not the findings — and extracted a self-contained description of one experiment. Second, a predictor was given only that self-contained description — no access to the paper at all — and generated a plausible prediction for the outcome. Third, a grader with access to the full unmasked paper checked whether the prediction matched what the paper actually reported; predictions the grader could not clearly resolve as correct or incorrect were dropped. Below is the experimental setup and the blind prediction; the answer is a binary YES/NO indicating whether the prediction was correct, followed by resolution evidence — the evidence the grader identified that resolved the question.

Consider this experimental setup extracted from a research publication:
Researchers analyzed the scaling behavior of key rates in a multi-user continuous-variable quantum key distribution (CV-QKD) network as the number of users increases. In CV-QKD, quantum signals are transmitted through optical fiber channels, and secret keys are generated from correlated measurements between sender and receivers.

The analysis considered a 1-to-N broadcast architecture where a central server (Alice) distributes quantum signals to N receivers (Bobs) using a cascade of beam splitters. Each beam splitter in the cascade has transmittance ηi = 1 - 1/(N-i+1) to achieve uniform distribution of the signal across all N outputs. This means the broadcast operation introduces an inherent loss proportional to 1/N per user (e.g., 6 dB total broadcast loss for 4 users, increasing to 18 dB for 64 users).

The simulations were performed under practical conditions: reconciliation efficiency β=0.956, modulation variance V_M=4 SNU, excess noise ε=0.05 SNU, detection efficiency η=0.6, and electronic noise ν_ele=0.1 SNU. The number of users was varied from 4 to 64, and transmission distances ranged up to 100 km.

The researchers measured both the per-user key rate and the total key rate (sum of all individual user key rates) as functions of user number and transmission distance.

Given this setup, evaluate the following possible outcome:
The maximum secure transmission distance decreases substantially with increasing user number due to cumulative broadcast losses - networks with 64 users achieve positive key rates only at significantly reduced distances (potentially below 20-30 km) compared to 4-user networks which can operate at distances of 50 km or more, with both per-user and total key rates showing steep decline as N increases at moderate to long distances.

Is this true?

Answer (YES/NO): NO